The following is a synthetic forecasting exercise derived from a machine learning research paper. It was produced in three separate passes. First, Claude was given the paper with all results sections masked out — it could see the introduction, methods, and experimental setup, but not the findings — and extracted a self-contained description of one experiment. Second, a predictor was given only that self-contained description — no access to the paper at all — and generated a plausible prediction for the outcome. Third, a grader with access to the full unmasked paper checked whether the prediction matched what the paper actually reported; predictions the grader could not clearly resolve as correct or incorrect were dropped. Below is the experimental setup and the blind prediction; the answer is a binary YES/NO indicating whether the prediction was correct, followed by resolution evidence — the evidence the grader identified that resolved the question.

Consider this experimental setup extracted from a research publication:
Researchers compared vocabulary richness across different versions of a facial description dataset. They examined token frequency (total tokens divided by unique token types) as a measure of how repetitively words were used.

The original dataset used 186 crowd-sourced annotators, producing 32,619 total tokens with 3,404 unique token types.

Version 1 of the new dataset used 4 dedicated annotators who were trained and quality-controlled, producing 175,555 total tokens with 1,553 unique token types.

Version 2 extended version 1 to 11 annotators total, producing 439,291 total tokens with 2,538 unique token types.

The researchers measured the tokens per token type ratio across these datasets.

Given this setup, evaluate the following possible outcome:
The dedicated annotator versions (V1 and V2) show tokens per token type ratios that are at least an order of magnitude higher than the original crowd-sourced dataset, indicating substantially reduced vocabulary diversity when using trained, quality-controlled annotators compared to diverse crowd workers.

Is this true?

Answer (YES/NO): YES